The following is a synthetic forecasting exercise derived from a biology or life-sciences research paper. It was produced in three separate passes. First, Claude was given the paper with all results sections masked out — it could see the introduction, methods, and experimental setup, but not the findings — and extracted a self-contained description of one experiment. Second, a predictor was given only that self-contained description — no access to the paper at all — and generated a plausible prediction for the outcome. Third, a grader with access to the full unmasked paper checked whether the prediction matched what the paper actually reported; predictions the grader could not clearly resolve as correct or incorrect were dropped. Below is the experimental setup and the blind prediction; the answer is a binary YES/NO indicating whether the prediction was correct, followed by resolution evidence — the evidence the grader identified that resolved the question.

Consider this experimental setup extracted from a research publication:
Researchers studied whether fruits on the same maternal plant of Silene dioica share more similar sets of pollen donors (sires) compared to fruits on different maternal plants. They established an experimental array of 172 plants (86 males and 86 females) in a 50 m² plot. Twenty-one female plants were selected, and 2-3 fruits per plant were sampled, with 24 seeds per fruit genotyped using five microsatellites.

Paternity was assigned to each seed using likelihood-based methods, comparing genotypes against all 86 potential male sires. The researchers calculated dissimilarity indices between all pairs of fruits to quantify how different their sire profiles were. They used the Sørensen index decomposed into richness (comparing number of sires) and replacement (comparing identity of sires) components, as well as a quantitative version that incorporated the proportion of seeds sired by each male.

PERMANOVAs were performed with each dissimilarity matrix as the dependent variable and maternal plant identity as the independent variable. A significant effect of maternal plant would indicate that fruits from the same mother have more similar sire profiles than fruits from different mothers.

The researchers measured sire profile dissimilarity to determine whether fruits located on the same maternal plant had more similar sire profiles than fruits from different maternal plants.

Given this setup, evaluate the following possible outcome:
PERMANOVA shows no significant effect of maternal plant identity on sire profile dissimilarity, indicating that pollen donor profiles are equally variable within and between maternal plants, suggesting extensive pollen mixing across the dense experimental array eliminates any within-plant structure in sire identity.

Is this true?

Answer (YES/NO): NO